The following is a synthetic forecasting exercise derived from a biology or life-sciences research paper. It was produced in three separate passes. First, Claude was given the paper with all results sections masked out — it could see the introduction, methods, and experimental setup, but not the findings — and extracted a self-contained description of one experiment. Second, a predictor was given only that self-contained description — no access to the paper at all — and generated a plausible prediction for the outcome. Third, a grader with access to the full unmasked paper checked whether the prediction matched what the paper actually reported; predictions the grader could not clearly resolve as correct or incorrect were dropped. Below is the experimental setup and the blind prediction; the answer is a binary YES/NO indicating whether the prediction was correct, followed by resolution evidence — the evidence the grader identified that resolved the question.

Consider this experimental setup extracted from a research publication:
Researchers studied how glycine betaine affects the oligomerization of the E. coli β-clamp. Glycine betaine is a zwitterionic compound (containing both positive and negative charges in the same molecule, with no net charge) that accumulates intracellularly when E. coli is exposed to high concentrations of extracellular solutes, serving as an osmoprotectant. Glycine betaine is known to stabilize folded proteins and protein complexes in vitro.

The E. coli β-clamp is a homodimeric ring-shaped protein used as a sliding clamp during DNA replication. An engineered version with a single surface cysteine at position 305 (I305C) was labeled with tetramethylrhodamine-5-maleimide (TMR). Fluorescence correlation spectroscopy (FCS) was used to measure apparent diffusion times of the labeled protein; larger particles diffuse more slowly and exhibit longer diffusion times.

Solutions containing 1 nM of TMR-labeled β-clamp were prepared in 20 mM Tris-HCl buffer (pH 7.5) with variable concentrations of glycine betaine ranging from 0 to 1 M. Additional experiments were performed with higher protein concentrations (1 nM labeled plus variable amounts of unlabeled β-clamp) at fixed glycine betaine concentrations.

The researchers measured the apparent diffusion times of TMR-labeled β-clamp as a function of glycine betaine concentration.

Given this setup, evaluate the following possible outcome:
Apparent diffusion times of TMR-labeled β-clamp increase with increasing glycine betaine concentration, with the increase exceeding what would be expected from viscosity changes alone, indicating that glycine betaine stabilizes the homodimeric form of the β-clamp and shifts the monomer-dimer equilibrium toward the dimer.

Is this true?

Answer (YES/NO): NO